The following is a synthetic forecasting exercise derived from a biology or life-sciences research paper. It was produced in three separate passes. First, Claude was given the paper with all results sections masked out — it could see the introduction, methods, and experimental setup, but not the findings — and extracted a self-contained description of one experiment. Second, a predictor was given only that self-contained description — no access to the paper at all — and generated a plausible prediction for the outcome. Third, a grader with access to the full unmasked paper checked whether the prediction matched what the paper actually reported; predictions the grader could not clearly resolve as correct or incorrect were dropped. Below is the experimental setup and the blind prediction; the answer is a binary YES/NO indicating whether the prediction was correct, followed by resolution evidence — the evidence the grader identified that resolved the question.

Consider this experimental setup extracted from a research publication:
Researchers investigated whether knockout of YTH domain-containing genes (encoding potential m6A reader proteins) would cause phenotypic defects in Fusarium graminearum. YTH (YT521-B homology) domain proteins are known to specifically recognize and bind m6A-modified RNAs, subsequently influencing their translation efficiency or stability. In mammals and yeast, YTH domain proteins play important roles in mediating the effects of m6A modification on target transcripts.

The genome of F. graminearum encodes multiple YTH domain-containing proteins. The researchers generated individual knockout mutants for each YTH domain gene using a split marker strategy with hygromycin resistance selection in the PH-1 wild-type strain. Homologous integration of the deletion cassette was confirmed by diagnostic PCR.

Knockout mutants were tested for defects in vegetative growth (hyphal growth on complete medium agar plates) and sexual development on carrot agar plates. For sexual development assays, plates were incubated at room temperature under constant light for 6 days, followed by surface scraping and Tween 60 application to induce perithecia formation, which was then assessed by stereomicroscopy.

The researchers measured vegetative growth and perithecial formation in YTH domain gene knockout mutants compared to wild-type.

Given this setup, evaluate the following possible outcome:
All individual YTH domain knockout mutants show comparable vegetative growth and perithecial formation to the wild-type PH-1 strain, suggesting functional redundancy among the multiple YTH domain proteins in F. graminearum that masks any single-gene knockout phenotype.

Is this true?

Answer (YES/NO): NO